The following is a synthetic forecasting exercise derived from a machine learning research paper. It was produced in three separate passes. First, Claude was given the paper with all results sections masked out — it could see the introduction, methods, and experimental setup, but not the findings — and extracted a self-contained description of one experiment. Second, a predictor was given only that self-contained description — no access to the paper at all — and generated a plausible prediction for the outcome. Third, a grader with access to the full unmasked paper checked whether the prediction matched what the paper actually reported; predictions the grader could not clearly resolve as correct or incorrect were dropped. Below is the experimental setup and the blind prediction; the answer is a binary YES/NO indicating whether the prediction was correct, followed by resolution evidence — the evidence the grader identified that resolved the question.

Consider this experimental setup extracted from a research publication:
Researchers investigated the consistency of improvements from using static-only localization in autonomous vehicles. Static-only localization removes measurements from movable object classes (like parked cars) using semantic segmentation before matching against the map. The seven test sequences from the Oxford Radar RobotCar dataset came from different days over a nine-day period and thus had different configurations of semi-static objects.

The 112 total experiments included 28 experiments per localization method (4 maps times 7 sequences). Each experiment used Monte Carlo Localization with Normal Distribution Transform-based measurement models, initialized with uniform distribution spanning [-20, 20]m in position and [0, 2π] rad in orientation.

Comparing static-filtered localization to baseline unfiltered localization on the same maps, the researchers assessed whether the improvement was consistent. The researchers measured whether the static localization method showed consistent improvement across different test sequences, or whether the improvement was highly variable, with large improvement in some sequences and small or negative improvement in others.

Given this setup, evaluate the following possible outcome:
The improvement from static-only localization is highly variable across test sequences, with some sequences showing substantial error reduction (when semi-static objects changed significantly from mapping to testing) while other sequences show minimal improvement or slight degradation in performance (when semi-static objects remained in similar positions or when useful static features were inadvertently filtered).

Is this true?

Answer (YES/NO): NO